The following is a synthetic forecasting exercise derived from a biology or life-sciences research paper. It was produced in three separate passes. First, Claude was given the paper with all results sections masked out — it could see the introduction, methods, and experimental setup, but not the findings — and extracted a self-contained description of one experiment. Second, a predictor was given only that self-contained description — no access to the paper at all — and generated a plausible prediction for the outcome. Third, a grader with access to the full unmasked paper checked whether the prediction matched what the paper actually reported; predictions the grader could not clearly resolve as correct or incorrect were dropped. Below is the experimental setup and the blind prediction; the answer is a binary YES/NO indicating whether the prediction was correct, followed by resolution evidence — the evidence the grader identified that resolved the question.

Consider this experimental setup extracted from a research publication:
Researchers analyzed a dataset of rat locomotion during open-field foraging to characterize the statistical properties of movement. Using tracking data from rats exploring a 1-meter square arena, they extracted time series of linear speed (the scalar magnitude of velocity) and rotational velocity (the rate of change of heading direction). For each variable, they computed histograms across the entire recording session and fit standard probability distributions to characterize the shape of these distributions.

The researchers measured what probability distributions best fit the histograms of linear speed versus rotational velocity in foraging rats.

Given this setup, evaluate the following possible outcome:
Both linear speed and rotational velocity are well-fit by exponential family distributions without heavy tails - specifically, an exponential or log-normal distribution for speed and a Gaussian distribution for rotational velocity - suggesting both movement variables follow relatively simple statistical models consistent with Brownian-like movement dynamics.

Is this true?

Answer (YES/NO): NO